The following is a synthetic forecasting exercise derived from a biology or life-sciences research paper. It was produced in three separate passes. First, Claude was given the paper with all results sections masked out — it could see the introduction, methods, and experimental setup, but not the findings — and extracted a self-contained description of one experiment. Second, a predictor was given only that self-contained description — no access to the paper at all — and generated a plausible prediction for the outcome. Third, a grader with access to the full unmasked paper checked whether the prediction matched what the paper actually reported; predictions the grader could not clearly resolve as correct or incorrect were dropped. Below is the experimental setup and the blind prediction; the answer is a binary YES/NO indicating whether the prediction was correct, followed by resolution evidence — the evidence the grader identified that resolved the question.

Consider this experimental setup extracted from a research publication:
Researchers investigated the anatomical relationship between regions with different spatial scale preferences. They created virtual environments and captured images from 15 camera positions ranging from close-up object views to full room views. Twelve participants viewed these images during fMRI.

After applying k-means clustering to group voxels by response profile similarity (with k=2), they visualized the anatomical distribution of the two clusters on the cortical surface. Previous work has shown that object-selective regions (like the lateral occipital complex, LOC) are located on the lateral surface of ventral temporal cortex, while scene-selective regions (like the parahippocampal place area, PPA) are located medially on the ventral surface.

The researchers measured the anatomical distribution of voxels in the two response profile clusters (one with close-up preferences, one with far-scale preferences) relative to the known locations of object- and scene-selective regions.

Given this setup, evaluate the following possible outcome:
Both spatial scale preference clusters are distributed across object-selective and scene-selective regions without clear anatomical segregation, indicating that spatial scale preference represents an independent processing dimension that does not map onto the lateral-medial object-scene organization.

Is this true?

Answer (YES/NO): NO